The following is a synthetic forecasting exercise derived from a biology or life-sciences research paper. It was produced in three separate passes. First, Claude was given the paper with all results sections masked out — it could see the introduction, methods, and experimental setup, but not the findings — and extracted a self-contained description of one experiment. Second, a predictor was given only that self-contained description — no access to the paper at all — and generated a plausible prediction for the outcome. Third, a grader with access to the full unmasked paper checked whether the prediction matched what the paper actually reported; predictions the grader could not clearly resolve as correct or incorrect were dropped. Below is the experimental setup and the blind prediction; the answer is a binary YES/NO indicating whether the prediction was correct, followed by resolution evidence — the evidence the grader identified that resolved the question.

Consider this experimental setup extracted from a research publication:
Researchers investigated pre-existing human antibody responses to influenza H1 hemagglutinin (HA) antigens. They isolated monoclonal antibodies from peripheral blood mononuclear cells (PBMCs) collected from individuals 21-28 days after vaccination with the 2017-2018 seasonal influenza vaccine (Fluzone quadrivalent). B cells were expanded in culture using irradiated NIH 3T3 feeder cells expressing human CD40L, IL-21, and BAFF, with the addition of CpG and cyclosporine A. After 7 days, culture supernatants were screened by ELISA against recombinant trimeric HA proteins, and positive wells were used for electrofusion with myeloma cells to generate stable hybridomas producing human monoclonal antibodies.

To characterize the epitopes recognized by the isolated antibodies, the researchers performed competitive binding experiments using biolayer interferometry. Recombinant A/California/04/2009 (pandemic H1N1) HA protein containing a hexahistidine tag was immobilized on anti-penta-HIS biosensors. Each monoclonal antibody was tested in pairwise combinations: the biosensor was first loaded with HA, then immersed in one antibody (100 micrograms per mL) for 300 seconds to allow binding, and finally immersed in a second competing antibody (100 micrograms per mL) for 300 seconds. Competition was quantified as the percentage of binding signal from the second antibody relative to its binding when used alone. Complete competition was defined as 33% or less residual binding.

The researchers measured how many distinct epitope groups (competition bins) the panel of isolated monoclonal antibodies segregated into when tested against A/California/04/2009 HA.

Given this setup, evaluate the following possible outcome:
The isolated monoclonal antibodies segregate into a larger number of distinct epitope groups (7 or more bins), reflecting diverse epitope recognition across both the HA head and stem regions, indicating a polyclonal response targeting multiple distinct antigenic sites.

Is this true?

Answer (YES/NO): NO